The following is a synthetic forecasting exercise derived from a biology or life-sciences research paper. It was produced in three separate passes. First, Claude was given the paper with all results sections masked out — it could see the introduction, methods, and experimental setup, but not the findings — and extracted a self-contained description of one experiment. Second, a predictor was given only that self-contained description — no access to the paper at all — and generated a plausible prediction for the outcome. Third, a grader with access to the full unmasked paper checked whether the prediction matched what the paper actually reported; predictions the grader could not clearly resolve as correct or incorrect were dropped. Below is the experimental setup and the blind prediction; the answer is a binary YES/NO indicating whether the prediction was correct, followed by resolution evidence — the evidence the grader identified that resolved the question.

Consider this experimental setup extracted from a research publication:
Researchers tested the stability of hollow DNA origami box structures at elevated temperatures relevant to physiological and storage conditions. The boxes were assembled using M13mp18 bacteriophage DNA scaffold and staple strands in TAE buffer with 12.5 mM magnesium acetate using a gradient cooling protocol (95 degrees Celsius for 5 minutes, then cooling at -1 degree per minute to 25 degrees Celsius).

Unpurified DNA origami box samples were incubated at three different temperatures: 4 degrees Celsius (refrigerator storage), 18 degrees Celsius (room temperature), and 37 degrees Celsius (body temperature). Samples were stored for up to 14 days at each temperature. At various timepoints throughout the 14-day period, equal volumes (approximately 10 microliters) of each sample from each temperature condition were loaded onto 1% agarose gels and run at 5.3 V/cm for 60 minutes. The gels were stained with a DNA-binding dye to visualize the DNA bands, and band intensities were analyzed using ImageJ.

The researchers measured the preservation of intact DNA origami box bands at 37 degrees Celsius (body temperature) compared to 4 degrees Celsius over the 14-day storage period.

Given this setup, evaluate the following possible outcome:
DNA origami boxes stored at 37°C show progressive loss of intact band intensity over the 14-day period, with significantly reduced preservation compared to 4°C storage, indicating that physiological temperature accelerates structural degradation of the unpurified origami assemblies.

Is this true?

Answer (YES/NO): NO